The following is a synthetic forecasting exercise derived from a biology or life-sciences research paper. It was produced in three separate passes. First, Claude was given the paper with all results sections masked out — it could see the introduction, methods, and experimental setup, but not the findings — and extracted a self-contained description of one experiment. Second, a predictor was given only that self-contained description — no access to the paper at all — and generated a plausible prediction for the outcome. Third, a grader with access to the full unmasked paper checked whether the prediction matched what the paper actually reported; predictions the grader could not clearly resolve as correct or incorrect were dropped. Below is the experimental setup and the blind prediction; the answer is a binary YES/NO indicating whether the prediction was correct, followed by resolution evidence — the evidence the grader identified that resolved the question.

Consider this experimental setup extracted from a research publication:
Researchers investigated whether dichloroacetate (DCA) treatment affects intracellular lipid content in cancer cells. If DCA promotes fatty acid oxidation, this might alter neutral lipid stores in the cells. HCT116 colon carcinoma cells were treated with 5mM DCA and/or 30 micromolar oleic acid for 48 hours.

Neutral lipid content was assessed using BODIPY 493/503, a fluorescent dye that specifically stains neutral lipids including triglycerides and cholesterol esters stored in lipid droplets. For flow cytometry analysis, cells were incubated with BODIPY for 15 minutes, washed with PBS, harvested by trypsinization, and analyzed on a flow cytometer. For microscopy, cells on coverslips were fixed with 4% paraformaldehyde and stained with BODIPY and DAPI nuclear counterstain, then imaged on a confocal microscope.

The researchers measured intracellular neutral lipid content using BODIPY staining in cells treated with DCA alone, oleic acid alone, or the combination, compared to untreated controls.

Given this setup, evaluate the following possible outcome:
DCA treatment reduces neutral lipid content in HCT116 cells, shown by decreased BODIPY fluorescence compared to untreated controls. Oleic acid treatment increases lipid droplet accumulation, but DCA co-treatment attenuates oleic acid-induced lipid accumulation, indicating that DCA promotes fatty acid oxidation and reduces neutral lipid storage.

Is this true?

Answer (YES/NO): NO